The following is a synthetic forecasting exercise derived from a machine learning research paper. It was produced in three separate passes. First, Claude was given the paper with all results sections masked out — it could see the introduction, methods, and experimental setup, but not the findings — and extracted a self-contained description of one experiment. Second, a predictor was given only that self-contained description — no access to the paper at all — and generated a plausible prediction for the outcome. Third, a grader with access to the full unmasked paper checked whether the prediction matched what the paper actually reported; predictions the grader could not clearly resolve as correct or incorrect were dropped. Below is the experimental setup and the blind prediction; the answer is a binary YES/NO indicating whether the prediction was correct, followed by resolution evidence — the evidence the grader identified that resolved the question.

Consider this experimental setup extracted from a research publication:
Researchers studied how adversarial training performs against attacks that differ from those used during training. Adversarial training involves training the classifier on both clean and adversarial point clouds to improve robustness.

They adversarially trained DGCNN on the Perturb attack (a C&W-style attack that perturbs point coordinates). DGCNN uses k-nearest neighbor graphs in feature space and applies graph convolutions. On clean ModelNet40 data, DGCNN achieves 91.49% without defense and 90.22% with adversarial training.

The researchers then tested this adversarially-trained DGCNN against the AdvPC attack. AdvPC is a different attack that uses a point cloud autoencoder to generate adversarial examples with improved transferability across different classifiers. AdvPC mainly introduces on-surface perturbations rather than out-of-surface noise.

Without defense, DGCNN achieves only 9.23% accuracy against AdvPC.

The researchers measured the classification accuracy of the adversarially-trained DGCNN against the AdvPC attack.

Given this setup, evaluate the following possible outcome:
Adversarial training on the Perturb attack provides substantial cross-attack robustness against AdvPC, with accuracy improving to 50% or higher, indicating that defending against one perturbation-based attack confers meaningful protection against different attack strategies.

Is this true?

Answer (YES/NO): NO